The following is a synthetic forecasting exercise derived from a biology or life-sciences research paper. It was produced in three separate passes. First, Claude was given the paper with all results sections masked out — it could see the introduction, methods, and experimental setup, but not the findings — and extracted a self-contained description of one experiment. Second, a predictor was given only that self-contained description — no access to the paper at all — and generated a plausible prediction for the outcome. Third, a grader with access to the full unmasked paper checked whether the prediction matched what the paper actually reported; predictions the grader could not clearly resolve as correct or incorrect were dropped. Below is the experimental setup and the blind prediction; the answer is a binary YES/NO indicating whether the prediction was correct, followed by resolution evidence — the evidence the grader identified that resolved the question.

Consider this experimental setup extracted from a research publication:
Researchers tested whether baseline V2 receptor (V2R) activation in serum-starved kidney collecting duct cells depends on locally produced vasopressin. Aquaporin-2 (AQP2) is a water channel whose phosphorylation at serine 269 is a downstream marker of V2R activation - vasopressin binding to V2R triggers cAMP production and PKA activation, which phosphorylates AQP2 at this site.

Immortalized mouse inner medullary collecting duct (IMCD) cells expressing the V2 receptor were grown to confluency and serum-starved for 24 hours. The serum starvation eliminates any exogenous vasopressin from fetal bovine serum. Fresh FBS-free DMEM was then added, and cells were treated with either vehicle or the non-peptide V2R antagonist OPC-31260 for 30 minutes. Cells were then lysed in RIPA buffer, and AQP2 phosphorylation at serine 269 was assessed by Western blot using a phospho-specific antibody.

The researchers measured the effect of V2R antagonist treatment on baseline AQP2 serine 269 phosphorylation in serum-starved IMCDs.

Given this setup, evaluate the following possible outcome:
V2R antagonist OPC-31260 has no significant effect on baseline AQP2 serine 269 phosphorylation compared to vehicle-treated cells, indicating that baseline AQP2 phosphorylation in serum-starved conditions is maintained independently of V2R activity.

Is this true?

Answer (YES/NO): NO